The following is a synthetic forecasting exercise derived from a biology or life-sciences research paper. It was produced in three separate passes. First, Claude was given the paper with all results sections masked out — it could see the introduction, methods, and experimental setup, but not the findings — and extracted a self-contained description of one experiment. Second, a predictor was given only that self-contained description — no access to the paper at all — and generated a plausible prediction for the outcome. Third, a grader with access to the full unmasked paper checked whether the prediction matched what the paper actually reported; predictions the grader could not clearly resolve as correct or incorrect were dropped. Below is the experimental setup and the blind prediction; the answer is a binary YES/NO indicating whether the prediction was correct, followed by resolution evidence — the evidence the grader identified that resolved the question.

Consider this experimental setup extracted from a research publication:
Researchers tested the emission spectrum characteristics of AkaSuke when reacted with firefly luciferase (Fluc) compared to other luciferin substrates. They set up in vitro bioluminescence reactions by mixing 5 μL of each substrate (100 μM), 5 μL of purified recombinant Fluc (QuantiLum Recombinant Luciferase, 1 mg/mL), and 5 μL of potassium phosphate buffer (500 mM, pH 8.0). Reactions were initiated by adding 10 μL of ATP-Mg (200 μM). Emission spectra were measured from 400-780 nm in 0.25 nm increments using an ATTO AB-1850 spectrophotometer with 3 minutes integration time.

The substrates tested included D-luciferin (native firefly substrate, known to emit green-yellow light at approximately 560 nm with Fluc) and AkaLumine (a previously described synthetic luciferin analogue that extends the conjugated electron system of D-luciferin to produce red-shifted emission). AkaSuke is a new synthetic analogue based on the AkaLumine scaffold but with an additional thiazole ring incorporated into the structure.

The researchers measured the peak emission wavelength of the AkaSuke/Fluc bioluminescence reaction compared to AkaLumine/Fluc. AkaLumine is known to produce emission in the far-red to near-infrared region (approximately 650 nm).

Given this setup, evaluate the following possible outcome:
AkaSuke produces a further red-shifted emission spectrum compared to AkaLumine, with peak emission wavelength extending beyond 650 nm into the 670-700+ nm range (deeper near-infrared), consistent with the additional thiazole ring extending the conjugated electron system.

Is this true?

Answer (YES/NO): NO